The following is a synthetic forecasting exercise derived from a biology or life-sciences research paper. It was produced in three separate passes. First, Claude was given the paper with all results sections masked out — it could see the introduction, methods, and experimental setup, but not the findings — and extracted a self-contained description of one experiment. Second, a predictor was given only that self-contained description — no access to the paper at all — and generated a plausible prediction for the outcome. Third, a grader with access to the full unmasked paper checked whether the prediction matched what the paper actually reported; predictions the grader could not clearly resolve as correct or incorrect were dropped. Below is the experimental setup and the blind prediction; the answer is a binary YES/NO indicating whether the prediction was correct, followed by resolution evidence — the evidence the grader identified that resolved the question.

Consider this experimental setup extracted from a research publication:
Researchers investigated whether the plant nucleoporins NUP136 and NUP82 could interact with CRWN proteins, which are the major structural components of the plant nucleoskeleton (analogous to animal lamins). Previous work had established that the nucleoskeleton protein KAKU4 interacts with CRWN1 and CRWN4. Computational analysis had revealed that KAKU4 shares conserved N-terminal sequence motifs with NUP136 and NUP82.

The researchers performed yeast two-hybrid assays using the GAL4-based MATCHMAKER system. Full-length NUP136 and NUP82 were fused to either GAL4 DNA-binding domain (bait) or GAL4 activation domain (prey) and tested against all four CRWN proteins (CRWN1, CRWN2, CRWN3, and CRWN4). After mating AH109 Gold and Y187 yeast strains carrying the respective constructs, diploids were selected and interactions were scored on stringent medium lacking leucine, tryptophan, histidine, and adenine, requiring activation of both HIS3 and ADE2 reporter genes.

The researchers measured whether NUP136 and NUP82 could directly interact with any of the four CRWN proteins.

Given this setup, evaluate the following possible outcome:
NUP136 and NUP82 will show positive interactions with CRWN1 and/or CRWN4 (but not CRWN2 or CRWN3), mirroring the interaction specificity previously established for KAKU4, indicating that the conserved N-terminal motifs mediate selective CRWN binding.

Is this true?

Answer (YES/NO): NO